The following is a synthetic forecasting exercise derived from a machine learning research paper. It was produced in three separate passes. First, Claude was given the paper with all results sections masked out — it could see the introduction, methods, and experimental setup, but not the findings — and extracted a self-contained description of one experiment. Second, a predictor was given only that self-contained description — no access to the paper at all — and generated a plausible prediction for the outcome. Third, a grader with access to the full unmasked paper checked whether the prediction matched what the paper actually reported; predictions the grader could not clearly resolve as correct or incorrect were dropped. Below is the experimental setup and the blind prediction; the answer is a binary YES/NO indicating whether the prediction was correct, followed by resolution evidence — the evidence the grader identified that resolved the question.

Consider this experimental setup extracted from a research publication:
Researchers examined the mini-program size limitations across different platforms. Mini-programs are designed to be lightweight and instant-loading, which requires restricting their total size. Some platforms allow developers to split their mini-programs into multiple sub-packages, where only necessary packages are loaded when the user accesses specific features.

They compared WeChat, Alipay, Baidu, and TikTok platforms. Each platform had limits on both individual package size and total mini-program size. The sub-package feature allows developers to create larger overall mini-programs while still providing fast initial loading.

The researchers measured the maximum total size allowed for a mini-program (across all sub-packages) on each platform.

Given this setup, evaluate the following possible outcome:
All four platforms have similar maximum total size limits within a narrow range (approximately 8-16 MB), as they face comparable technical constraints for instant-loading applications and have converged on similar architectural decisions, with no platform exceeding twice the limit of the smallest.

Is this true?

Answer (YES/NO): NO